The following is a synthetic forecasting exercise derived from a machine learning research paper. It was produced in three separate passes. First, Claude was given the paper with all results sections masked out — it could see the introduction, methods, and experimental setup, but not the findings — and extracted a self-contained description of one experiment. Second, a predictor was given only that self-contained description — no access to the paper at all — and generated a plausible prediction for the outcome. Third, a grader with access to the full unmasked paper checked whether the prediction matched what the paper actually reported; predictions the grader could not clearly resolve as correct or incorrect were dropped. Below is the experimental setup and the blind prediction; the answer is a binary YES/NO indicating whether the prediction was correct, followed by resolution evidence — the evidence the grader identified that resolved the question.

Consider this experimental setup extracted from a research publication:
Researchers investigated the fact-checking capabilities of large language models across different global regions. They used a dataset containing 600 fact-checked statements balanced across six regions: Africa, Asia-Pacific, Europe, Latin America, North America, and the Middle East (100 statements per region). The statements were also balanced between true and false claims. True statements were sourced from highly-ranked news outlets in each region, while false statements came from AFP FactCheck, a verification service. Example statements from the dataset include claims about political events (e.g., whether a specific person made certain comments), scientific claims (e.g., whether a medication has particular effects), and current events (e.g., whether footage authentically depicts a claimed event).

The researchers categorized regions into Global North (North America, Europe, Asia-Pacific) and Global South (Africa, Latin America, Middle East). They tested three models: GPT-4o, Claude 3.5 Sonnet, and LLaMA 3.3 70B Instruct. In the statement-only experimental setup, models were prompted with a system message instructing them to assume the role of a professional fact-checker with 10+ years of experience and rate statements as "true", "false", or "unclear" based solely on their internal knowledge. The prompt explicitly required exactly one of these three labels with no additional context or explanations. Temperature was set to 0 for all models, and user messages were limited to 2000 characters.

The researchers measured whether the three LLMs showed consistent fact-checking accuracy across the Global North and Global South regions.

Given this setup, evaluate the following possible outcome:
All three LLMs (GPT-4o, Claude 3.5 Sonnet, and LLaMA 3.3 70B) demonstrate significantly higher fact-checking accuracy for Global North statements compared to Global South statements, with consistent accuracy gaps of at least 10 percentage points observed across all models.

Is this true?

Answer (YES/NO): YES